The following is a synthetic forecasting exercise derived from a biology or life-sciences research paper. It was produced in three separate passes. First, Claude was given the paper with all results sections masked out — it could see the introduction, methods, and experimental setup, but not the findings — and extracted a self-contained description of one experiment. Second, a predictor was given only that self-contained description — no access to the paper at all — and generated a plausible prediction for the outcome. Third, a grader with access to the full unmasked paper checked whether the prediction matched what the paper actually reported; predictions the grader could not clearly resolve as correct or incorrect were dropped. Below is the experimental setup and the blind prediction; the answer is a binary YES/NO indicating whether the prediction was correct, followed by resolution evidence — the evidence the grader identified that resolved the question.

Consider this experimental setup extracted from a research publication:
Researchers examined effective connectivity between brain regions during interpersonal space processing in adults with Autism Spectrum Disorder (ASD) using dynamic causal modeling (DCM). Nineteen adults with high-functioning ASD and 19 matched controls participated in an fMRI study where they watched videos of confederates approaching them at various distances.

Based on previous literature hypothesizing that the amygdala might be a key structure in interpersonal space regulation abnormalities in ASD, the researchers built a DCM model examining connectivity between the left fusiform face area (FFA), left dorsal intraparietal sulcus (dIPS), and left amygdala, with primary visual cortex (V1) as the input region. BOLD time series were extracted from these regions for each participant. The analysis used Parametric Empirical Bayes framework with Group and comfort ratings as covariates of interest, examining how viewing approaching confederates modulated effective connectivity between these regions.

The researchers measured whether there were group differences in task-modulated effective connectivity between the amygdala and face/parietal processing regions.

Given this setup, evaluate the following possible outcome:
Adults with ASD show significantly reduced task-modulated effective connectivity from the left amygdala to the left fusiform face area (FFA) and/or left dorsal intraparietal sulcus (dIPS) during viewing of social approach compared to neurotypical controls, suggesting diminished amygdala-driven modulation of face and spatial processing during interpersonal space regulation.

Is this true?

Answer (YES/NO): NO